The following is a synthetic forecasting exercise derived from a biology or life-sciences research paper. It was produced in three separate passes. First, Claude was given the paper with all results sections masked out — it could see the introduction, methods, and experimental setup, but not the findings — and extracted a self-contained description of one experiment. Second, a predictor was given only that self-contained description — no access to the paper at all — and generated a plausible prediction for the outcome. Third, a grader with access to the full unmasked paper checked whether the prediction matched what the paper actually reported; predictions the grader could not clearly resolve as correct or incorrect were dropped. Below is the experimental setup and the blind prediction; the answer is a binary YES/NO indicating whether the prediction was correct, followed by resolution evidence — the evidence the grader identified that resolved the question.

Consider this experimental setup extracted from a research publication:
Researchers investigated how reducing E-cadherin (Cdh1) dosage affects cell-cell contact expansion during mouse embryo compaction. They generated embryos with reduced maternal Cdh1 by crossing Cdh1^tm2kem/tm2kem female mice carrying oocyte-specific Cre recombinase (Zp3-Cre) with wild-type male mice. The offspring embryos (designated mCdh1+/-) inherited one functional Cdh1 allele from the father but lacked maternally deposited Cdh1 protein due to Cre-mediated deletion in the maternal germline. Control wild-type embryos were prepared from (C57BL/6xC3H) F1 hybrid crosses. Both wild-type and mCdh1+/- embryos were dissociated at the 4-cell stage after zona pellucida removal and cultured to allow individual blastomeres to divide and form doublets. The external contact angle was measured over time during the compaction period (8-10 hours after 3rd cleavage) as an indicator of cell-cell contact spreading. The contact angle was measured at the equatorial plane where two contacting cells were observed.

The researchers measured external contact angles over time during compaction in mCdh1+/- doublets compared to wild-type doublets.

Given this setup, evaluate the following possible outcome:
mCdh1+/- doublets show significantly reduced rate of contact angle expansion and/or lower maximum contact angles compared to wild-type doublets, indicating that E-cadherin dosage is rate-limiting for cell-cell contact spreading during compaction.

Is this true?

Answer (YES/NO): YES